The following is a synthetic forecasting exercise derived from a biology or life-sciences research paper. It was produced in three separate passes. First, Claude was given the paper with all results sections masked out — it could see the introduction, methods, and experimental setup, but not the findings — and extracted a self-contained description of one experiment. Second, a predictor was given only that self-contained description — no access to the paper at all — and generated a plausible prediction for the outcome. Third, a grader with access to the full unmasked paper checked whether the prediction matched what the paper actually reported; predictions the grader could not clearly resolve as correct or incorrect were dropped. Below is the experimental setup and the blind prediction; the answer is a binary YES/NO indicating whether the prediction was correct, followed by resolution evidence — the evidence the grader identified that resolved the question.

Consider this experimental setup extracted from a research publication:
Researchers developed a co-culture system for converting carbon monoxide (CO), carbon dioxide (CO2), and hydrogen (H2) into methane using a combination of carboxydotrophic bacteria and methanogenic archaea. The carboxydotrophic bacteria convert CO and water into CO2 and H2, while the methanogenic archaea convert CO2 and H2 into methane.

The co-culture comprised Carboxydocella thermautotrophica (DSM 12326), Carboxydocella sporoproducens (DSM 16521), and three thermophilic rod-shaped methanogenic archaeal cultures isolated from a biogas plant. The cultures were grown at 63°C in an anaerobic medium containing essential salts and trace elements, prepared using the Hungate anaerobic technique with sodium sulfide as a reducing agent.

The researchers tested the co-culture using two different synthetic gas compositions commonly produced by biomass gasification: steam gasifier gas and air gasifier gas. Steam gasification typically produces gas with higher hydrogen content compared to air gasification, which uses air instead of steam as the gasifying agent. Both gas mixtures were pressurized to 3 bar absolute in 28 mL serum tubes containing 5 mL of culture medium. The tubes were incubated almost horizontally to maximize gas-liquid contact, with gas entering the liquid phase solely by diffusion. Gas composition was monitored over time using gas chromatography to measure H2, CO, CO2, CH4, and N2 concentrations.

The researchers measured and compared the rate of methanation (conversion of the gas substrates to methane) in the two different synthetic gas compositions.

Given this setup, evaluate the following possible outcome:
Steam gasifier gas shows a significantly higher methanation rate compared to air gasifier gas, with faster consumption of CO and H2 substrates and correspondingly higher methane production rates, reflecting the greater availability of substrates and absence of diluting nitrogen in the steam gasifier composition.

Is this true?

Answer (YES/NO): YES